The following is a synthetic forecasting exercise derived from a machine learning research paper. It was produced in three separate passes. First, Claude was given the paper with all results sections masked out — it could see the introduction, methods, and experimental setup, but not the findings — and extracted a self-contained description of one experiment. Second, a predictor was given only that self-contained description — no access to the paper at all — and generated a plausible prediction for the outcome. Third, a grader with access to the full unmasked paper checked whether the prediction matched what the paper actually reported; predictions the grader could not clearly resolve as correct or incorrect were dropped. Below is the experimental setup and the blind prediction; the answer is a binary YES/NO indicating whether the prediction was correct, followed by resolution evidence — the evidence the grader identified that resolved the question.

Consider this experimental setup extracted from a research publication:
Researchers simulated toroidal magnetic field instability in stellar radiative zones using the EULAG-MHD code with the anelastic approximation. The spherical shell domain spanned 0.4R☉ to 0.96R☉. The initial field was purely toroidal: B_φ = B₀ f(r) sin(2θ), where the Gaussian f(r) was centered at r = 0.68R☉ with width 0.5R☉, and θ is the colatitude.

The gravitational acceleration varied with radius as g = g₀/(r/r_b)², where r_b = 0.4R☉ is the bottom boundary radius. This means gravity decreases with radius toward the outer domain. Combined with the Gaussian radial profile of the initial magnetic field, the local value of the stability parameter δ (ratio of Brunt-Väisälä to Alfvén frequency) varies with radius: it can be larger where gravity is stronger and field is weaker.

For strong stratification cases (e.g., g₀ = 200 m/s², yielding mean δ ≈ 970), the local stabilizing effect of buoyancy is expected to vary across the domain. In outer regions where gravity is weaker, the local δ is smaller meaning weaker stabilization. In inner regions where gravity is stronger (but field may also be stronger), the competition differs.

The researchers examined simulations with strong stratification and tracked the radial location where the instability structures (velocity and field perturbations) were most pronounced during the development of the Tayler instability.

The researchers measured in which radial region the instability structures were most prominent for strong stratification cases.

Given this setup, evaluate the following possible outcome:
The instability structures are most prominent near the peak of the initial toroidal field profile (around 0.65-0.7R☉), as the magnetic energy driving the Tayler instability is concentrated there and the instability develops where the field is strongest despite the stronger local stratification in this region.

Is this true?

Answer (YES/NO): NO